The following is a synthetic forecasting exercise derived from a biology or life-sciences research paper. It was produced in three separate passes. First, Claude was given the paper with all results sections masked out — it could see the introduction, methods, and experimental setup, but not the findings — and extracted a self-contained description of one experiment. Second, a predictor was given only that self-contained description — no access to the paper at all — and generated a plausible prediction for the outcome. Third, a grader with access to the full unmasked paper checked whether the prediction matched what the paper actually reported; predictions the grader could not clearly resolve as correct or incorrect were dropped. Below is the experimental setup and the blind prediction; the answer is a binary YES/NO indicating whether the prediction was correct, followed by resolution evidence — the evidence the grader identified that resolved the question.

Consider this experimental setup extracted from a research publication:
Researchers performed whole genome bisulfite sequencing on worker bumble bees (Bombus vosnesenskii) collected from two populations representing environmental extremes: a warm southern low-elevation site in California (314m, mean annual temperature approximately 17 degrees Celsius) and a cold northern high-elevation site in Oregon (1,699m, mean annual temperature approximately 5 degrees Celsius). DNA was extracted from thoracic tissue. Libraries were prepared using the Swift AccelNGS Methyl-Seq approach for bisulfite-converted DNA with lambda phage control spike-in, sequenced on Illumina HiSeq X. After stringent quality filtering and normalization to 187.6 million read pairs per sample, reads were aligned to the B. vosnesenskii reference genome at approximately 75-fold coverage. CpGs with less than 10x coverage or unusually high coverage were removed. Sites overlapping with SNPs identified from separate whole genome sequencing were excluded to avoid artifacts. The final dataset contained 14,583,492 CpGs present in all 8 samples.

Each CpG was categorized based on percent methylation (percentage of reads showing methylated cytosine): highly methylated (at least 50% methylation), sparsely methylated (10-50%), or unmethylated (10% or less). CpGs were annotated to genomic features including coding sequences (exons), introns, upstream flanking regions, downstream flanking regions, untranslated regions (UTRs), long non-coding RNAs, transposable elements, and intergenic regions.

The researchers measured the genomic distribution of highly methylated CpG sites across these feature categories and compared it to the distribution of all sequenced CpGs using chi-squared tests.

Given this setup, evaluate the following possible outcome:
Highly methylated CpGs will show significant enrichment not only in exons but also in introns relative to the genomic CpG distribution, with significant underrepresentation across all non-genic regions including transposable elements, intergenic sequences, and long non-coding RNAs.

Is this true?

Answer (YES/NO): NO